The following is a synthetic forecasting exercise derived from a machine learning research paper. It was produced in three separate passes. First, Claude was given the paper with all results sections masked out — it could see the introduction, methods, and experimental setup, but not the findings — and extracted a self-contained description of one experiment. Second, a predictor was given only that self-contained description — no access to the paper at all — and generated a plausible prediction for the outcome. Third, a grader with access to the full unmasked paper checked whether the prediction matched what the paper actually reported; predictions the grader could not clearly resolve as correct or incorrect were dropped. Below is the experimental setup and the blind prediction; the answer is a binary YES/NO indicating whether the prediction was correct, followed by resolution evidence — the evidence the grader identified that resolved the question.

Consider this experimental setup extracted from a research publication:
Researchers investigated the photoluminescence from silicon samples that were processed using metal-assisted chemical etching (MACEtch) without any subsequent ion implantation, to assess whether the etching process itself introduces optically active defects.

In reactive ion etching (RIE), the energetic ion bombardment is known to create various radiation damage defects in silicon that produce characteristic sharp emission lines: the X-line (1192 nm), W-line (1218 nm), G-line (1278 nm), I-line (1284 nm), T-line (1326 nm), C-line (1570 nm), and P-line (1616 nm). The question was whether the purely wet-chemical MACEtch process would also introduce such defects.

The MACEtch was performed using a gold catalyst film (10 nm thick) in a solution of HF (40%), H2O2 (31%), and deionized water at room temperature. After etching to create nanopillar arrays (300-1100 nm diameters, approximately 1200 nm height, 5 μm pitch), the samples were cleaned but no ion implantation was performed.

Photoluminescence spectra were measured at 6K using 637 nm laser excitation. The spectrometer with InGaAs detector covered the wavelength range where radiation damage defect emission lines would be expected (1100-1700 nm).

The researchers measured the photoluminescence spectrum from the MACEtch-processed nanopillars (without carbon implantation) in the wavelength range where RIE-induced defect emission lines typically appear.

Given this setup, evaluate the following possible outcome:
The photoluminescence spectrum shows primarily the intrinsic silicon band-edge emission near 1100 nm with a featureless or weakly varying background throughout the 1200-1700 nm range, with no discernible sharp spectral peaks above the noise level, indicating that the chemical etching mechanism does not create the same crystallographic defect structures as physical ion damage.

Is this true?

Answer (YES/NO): NO